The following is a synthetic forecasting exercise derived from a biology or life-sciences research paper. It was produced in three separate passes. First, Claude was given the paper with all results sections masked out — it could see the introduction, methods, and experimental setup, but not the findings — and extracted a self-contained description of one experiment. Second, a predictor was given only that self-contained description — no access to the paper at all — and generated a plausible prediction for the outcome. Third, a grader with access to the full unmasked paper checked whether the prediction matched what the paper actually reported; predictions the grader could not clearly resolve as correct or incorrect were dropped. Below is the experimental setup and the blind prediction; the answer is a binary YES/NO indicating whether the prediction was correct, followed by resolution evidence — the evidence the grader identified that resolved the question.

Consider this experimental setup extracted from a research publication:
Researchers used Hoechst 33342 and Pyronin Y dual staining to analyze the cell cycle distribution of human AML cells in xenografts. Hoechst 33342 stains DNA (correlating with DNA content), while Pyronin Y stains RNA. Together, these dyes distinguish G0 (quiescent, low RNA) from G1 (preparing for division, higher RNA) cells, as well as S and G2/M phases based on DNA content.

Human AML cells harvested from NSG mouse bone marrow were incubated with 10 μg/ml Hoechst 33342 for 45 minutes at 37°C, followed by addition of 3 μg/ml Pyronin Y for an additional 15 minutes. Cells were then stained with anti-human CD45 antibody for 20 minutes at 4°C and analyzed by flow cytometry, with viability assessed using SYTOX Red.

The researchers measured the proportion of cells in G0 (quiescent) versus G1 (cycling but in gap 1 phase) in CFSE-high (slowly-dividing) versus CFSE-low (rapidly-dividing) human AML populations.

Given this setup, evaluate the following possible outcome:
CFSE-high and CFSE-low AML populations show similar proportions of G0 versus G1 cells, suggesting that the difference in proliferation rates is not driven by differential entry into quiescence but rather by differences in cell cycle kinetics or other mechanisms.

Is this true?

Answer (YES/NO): NO